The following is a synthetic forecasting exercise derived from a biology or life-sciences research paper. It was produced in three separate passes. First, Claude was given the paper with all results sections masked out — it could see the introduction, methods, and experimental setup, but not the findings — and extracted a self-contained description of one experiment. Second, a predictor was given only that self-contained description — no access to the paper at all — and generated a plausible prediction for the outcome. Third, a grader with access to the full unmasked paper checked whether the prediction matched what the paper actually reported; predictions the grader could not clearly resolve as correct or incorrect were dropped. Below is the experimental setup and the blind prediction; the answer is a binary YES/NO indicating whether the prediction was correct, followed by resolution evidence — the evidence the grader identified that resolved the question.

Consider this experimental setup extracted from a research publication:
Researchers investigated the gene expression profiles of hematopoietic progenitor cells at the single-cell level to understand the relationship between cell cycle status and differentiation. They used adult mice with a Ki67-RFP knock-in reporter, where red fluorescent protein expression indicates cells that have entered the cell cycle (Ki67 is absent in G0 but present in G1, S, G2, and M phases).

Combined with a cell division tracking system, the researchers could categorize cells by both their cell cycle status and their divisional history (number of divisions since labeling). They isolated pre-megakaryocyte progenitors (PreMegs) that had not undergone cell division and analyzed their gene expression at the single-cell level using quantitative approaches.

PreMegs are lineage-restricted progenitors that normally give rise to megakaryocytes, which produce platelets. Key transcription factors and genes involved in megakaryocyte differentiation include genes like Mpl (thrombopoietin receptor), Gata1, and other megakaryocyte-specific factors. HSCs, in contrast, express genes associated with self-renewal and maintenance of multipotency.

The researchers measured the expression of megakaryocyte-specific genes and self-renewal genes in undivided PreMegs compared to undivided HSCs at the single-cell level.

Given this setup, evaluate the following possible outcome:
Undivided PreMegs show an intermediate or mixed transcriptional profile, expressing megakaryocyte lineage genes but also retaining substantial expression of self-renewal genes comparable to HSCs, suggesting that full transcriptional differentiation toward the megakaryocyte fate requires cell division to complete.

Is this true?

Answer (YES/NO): NO